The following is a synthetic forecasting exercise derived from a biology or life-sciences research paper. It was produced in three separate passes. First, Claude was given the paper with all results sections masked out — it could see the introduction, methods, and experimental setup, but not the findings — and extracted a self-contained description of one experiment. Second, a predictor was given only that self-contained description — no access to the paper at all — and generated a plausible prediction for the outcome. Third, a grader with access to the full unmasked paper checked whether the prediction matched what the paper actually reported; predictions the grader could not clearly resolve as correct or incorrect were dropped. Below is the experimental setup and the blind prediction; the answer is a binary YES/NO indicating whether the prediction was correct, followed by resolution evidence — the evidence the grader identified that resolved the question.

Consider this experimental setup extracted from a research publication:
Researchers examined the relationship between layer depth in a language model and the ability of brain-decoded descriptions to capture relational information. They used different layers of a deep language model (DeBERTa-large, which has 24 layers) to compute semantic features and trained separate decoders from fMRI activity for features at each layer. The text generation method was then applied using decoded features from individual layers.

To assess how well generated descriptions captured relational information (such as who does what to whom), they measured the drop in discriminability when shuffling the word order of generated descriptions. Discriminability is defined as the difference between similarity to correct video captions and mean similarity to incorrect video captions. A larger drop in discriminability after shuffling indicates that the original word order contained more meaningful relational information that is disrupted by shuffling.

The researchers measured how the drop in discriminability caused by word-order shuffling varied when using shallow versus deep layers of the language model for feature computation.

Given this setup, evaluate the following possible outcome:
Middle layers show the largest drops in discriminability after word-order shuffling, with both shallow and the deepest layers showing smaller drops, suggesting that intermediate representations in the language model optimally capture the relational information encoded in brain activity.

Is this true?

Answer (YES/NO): NO